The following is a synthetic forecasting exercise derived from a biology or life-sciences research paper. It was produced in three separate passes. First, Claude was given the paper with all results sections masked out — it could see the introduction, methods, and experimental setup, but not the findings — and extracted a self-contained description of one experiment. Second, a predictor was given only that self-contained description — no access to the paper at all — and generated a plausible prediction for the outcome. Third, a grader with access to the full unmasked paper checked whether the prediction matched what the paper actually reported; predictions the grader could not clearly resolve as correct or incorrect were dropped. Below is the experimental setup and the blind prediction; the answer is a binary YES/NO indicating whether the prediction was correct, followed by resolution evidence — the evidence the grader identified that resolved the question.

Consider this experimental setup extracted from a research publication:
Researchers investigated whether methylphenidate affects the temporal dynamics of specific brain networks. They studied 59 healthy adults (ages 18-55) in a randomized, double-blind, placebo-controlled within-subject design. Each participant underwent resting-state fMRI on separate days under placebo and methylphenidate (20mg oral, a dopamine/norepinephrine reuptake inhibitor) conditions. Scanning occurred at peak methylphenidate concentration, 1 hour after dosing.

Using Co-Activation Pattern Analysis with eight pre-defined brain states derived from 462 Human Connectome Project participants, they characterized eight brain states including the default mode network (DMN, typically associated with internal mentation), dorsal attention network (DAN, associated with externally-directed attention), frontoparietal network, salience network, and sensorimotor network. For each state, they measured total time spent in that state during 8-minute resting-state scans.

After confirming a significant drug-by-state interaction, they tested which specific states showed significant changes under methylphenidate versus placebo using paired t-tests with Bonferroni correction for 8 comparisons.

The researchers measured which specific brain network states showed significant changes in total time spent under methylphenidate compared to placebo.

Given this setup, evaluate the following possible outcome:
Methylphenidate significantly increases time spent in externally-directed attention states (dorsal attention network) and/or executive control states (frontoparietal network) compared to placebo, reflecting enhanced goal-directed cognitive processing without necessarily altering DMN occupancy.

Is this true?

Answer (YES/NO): NO